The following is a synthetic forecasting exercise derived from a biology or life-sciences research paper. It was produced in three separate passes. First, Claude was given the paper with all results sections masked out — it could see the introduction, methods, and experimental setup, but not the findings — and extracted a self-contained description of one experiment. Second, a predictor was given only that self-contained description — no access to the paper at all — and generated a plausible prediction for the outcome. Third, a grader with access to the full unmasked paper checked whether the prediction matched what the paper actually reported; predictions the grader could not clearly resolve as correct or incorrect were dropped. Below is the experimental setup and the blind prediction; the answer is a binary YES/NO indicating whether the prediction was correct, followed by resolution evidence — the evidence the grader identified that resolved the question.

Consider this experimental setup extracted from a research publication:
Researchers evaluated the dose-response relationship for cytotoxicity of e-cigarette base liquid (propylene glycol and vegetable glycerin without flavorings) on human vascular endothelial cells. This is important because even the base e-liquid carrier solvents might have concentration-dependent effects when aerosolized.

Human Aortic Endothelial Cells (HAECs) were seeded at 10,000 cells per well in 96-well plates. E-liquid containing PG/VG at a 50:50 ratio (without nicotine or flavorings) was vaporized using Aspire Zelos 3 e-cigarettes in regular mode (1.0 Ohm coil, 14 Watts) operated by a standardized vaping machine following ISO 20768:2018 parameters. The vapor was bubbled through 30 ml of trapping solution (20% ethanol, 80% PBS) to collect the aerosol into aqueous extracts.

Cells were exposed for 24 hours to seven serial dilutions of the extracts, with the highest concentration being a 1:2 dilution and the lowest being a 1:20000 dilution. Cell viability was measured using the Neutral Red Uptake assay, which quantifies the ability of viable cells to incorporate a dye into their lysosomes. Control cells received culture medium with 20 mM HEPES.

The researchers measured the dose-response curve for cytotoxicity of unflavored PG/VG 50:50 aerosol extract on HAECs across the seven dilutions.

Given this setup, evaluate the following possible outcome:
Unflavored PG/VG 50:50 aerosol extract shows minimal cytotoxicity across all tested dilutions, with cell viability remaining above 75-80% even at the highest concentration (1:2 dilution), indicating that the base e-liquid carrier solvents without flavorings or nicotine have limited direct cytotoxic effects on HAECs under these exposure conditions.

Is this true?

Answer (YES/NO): NO